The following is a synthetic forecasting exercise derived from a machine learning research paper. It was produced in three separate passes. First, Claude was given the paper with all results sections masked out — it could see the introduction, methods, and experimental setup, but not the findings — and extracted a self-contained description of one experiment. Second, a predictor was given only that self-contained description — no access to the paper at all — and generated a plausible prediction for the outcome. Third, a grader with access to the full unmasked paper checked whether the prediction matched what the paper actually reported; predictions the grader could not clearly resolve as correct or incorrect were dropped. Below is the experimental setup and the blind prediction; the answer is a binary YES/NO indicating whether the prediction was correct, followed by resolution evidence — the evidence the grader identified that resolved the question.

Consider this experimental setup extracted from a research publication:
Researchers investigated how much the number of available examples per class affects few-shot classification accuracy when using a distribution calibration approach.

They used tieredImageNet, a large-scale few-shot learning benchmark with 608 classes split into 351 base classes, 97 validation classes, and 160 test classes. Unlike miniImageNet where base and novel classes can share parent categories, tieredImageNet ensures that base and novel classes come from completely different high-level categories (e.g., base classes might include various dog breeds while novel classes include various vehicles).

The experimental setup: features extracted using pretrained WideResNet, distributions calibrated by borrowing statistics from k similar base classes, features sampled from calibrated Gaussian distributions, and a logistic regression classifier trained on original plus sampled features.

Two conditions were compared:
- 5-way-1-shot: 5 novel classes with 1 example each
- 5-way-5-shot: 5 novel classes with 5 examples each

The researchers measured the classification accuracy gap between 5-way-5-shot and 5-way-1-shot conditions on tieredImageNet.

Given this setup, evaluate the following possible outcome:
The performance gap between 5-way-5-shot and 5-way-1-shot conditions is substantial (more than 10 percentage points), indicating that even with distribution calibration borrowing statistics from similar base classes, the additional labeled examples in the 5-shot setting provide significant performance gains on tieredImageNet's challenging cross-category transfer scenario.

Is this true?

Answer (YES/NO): YES